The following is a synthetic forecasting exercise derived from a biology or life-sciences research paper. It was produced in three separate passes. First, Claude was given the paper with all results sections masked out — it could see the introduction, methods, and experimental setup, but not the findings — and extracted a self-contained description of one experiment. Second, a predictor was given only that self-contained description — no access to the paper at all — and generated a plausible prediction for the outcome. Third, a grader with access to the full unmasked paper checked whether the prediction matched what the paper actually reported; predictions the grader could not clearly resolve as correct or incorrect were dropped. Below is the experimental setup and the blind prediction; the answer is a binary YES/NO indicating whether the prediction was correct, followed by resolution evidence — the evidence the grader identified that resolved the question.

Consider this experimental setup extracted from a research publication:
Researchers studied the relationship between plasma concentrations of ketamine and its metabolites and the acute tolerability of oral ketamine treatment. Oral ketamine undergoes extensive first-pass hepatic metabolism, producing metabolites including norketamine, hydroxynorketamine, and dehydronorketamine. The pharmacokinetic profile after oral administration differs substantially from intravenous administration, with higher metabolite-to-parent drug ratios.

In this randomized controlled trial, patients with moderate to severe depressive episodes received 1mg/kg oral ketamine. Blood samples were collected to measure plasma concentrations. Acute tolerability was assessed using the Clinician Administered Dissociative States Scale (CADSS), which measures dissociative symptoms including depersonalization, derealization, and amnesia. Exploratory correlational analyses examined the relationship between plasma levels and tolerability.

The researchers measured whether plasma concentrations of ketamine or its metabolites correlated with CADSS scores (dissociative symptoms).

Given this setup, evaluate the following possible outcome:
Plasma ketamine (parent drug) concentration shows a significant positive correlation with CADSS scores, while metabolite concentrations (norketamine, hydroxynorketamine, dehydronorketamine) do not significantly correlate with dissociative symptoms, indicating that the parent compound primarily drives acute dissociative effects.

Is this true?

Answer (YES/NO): NO